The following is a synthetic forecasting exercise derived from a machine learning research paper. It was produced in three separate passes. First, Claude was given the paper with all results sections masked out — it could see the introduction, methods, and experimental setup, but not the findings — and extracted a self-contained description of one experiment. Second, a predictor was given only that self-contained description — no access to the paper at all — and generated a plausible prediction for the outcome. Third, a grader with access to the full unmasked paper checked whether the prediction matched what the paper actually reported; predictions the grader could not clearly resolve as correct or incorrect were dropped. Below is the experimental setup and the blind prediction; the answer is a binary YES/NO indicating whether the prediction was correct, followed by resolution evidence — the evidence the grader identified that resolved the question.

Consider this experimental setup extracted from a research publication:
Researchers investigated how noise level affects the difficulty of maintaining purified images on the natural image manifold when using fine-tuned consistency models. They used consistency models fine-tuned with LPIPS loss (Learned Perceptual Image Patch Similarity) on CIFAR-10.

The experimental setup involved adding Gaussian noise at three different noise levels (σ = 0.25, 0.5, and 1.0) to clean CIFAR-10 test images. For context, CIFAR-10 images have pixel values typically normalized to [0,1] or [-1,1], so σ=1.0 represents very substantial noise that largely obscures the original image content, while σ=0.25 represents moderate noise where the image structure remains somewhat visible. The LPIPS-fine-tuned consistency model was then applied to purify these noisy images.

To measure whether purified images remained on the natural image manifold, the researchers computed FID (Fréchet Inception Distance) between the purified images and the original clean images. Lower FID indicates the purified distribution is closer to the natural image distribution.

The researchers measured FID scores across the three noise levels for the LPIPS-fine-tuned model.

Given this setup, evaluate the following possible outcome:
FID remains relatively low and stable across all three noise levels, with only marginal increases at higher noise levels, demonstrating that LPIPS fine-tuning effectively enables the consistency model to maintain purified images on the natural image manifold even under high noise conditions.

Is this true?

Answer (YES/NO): NO